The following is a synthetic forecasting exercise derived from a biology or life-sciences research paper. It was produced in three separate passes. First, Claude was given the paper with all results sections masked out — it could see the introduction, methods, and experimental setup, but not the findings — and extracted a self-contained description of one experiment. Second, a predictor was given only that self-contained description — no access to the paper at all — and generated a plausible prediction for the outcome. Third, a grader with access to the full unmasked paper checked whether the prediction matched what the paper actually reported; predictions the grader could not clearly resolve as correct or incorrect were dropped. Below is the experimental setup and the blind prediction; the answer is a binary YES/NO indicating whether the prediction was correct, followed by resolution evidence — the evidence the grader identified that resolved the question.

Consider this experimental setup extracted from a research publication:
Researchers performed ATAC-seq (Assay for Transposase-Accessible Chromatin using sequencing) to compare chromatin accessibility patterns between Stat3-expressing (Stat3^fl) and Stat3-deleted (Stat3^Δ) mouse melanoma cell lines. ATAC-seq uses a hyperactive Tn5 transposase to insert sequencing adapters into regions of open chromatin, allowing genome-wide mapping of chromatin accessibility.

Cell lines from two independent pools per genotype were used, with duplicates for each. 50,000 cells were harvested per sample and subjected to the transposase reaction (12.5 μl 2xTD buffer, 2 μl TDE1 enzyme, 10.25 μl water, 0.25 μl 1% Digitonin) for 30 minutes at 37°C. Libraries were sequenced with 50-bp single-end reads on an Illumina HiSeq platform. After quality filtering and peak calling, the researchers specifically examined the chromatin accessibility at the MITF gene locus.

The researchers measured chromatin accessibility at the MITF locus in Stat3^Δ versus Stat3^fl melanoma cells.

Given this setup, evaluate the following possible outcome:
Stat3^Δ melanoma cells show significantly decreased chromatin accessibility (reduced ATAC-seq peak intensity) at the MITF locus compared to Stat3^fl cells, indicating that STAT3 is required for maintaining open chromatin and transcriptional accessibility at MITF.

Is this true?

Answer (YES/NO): NO